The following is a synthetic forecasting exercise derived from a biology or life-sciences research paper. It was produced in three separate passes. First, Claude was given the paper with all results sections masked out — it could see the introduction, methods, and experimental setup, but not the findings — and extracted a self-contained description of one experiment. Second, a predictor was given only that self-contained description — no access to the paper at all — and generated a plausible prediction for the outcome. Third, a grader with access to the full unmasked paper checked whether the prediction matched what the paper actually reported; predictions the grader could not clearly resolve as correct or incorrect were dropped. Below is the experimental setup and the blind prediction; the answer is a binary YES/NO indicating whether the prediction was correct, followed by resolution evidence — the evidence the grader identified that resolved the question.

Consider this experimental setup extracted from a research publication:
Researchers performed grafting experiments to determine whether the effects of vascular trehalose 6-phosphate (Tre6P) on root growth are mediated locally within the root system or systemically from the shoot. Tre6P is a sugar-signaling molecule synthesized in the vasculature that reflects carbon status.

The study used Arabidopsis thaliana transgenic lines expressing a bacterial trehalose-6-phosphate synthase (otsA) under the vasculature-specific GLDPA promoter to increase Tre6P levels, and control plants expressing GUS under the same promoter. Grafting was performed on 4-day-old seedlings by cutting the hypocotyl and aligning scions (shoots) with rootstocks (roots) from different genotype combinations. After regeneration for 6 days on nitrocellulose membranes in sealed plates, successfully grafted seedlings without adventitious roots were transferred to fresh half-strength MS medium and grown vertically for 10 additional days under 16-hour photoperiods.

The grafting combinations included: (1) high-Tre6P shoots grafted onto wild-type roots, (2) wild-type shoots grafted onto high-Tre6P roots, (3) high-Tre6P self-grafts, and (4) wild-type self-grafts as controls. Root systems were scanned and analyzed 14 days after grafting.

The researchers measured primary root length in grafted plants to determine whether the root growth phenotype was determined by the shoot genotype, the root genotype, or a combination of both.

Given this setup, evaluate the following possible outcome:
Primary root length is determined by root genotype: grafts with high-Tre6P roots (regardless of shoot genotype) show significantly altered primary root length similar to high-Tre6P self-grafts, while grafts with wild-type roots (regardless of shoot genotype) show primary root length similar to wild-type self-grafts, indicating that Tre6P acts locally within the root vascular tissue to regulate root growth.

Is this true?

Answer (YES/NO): NO